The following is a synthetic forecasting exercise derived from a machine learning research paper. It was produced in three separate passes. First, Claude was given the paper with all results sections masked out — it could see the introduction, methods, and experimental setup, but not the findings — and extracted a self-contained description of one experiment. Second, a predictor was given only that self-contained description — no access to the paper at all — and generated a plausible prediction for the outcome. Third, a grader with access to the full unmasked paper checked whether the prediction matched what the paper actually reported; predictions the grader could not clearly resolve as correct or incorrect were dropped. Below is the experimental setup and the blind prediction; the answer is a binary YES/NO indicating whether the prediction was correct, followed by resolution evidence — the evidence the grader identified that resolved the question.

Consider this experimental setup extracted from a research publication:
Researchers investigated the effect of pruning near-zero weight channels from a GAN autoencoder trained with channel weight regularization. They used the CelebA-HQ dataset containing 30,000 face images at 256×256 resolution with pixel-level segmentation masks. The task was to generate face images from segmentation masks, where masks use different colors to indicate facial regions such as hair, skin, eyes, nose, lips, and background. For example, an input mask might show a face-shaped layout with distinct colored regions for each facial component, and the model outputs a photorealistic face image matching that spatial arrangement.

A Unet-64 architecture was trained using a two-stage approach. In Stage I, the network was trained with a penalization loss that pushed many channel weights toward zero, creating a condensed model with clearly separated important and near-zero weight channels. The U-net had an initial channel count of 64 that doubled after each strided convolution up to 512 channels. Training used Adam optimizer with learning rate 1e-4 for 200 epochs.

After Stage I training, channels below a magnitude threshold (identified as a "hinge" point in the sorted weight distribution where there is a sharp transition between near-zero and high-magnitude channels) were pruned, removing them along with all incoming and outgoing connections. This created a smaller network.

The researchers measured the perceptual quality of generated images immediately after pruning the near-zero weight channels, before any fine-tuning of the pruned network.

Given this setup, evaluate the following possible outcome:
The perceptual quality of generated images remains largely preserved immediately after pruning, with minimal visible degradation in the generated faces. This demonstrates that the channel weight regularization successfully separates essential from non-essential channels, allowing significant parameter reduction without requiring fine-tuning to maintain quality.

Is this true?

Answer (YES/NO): YES